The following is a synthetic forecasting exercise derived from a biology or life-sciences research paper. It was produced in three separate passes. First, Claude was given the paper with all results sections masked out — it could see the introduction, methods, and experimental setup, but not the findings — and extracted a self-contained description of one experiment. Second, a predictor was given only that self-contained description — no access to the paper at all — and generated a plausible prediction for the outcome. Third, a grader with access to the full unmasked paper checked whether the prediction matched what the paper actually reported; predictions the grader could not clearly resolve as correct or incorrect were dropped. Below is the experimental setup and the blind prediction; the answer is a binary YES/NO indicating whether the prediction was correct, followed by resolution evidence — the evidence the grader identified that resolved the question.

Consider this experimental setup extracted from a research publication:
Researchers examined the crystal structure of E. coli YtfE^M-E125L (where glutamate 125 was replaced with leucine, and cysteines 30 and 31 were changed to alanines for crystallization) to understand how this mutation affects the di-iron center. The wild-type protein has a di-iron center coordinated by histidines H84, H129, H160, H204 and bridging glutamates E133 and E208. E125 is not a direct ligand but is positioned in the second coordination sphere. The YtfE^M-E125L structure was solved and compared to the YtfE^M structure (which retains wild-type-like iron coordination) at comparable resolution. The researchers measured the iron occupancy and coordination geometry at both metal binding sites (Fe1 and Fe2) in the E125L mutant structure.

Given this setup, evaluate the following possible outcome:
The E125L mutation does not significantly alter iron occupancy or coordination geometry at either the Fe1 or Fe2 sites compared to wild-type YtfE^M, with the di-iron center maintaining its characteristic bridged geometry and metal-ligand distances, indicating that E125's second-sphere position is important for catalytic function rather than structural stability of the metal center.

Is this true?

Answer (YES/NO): YES